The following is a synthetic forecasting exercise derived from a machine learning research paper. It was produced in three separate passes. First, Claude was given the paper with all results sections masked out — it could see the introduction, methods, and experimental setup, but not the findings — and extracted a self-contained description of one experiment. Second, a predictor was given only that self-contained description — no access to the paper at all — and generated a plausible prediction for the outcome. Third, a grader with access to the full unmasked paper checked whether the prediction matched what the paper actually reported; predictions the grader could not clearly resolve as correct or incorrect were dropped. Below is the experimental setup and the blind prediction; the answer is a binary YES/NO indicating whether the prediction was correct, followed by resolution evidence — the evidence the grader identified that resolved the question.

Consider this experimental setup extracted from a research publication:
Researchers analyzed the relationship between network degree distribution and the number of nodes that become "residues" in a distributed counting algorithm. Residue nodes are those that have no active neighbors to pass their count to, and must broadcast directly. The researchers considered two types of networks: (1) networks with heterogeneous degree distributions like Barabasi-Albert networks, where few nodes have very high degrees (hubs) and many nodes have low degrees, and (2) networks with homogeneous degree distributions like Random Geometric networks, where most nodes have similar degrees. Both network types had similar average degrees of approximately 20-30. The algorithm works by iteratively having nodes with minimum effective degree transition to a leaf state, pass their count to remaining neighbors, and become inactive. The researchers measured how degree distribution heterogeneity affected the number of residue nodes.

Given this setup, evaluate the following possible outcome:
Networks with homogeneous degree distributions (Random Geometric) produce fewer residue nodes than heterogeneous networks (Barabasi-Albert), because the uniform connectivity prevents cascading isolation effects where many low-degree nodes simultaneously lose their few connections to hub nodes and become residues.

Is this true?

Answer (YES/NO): NO